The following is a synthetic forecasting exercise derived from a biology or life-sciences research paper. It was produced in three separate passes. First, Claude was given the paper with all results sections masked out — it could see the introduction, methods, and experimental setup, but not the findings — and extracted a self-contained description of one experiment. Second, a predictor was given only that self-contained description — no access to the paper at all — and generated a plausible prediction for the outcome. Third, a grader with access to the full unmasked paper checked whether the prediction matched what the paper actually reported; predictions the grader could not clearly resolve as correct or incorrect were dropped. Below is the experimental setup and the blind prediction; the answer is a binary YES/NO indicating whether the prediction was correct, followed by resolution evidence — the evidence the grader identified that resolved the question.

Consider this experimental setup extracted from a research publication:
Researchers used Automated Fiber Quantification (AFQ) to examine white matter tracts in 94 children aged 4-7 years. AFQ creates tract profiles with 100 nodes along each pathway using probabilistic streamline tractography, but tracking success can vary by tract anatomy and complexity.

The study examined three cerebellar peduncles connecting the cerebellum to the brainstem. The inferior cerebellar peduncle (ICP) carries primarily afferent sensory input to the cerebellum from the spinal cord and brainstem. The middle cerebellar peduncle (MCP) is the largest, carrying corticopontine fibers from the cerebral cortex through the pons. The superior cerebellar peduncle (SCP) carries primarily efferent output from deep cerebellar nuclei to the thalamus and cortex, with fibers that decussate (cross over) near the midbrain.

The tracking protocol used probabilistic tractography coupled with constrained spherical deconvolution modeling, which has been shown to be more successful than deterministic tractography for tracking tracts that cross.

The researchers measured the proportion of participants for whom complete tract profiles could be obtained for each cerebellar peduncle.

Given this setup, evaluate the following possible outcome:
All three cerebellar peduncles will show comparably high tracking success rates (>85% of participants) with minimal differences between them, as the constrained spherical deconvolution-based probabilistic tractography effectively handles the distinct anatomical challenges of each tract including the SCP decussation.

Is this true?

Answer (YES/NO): NO